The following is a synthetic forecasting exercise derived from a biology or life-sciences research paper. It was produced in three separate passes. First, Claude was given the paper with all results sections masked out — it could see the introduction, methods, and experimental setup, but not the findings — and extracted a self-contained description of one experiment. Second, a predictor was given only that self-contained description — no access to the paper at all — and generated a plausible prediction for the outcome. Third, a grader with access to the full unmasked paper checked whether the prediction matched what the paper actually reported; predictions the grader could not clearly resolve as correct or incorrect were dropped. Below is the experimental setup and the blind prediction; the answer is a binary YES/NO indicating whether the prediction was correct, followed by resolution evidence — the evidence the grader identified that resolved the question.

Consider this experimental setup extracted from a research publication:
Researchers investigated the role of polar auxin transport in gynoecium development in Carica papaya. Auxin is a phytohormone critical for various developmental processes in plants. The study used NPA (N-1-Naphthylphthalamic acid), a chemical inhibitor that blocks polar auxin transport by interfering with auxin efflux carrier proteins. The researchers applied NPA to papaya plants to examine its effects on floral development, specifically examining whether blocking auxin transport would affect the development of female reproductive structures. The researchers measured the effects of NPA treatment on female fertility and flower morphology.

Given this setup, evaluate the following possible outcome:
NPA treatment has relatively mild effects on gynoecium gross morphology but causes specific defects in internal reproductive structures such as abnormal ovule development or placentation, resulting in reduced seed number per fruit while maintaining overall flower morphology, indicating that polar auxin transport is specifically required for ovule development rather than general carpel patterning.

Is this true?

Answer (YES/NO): NO